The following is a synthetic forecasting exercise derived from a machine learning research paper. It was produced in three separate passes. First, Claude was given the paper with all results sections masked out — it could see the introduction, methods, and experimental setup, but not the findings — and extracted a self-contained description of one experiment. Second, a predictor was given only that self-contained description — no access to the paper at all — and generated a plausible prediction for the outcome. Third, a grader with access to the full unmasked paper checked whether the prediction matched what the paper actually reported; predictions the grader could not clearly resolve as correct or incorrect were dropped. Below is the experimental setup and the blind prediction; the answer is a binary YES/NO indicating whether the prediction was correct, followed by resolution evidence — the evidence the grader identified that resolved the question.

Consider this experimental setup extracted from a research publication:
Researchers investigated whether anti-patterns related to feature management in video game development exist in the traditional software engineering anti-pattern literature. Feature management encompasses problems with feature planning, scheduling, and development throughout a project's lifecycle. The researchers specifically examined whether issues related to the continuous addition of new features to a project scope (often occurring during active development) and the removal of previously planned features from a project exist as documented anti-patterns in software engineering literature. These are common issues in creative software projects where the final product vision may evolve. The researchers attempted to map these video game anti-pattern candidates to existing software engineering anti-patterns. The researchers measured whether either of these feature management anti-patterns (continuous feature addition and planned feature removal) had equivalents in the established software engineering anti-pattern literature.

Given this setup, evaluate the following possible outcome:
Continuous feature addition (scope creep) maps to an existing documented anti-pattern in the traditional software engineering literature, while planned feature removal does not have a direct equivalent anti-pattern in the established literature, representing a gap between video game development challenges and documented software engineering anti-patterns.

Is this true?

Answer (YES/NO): NO